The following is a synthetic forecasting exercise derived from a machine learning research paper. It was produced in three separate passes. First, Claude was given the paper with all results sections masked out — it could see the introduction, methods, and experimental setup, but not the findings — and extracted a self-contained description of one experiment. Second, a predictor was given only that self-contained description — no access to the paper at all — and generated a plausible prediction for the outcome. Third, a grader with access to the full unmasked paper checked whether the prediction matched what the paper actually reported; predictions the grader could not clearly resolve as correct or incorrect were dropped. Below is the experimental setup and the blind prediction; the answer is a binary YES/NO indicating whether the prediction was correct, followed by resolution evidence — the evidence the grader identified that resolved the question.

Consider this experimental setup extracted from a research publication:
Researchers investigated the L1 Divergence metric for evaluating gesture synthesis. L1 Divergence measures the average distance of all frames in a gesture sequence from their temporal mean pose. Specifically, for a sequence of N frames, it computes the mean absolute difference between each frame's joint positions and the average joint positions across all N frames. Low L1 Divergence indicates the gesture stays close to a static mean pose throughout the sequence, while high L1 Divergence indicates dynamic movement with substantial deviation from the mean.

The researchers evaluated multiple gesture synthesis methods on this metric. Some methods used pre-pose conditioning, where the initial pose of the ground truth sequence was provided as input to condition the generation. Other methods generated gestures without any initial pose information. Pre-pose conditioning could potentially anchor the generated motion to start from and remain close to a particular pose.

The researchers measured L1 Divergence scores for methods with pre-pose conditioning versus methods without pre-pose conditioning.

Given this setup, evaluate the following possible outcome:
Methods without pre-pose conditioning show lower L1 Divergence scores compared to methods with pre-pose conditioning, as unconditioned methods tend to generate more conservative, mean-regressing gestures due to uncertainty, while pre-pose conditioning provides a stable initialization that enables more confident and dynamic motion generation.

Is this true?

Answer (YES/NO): NO